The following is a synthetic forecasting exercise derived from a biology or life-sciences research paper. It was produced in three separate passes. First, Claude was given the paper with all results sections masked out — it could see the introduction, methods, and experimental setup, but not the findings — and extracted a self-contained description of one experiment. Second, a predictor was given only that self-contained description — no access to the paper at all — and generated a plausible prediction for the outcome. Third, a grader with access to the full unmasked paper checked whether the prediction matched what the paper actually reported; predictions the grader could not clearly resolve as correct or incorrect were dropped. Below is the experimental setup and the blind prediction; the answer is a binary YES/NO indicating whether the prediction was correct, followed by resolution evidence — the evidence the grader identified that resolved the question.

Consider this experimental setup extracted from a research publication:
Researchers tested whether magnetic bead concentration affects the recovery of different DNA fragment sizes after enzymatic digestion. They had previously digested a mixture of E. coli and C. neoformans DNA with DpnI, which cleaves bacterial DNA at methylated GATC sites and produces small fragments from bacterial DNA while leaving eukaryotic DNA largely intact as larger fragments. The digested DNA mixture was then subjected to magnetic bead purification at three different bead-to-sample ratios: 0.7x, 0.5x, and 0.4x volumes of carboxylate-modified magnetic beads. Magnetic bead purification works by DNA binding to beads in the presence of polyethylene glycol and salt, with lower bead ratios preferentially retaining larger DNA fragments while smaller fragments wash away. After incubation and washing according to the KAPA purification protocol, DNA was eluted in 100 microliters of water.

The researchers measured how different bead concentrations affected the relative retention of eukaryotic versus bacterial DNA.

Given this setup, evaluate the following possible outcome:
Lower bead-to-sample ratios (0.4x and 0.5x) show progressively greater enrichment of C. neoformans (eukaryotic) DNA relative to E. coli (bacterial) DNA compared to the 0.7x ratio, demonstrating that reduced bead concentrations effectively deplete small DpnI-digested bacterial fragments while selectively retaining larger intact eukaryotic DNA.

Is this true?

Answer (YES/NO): NO